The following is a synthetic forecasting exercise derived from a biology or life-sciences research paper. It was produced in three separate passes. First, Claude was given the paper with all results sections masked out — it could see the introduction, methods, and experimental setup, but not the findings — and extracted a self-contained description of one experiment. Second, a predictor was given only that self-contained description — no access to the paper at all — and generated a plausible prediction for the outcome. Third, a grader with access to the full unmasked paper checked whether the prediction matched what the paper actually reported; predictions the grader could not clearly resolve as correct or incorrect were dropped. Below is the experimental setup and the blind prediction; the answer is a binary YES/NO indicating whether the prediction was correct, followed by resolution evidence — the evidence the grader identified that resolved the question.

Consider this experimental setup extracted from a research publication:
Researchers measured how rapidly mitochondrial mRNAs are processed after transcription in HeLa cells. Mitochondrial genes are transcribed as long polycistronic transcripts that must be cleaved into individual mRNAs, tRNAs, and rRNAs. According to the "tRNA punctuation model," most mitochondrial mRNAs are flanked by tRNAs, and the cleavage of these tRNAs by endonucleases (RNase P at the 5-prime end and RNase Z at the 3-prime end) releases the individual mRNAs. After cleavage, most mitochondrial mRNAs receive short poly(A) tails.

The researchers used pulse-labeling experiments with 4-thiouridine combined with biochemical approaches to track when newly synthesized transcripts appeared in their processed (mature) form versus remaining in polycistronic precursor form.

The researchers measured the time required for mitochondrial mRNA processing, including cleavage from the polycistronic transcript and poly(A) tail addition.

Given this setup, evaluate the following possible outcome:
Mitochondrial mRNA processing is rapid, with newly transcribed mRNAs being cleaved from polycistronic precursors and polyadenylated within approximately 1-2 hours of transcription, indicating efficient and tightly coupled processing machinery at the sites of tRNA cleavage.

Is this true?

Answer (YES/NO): NO